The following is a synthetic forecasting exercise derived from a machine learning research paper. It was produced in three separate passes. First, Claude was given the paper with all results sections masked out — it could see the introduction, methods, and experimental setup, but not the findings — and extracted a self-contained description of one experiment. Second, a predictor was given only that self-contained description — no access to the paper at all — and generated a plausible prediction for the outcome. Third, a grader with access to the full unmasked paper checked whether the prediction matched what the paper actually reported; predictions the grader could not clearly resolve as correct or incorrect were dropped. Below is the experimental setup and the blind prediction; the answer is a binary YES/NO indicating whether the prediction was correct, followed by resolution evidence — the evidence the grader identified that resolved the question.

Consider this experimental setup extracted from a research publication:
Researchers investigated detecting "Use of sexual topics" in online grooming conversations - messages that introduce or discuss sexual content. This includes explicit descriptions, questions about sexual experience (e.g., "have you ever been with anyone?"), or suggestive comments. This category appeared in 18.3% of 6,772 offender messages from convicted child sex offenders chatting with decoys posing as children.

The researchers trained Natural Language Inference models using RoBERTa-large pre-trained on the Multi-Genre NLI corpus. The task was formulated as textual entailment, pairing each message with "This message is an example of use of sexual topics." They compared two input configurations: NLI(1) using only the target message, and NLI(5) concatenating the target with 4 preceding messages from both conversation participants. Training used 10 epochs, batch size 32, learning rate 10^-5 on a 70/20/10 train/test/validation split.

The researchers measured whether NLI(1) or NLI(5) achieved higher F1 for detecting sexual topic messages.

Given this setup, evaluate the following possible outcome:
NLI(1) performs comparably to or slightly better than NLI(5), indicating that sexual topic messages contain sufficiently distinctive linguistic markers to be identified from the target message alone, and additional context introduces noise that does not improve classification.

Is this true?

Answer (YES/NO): NO